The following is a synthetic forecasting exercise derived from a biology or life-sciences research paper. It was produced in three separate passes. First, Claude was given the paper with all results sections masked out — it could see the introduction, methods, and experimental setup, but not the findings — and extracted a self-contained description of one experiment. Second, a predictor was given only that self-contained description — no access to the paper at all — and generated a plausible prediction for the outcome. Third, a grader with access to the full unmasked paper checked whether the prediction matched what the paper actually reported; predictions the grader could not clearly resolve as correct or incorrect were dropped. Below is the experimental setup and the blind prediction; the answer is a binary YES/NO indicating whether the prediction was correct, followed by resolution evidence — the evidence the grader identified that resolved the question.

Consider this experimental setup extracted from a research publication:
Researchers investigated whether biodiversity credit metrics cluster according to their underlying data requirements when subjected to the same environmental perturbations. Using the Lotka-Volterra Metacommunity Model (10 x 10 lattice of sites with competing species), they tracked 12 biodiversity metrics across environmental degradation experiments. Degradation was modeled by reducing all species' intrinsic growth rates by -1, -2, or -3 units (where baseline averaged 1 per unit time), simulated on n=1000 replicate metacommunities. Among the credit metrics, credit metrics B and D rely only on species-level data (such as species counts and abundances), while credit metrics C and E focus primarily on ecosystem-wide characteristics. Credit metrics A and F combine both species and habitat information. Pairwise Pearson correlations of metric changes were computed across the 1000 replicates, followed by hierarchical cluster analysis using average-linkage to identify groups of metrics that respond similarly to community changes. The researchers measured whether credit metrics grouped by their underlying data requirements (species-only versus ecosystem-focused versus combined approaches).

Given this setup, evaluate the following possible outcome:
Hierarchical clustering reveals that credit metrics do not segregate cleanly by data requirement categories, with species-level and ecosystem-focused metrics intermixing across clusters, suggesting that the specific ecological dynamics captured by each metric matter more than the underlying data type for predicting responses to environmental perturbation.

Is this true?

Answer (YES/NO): YES